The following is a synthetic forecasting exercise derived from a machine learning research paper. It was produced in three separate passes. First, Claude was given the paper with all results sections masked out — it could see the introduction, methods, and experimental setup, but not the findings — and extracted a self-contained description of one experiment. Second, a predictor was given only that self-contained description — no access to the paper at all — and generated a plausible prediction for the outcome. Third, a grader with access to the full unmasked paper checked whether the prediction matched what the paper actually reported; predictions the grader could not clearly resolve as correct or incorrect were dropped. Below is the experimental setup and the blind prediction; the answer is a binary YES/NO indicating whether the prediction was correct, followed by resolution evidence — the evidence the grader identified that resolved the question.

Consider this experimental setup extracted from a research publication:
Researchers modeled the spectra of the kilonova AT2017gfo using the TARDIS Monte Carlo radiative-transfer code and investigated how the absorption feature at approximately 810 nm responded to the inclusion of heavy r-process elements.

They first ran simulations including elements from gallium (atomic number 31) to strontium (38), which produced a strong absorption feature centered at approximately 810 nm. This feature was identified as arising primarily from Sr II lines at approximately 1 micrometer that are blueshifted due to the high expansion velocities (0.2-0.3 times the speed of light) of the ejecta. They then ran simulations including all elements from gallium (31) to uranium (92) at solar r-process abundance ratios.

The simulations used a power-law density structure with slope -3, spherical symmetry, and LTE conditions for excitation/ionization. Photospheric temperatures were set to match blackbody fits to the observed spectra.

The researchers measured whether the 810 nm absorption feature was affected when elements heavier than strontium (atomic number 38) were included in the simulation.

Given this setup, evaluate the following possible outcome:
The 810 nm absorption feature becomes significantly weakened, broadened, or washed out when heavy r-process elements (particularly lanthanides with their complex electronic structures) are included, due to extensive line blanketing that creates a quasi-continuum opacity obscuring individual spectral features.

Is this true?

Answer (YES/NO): NO